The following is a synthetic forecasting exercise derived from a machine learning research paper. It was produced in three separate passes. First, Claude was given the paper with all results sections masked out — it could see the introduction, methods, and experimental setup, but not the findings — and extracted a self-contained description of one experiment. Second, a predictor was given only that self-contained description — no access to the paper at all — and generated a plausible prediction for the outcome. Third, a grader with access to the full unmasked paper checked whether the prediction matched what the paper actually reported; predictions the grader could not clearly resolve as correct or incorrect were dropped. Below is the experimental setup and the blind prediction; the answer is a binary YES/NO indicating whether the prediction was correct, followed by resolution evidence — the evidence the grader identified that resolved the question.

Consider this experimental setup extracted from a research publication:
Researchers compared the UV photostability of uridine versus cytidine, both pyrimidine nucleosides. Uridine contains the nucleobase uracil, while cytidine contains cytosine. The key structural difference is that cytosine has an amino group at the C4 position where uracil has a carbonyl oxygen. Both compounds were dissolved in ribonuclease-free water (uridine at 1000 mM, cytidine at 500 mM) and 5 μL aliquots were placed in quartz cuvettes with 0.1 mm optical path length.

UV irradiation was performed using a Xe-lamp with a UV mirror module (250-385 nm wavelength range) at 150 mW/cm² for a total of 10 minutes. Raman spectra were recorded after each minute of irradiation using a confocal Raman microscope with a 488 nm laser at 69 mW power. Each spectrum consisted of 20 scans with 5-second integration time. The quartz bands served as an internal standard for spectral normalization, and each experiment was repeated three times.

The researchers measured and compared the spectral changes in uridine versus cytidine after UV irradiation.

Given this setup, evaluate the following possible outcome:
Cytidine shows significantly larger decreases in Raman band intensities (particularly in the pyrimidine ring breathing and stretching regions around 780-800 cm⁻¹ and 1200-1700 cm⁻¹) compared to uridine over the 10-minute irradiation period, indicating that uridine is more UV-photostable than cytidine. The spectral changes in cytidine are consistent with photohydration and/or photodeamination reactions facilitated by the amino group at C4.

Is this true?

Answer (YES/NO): NO